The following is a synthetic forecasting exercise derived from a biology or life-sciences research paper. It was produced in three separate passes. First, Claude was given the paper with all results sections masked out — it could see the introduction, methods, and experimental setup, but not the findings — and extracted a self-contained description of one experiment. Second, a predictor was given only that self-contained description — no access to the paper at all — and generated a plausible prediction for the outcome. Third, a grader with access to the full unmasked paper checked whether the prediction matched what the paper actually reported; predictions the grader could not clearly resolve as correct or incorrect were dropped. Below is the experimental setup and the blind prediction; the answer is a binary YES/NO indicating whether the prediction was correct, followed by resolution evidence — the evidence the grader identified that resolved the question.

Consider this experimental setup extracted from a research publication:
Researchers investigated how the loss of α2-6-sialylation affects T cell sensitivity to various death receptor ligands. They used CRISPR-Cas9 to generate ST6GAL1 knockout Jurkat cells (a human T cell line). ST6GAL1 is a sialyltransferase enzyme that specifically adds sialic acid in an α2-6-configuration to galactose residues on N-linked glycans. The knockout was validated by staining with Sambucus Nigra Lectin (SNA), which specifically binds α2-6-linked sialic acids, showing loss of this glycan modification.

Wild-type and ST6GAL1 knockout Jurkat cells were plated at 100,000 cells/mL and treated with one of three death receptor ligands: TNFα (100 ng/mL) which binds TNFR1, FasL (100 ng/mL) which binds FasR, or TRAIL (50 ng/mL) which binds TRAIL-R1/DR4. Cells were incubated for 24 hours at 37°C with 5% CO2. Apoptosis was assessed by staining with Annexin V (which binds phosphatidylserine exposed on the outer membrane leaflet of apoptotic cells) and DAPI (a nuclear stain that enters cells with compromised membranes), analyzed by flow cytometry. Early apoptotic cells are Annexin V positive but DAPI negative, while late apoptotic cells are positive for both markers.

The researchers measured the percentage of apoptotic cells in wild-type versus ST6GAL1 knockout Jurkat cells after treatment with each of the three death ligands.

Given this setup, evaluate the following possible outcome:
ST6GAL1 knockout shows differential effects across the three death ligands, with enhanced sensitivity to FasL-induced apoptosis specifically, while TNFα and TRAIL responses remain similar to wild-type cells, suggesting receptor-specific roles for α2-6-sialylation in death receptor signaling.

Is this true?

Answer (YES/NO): NO